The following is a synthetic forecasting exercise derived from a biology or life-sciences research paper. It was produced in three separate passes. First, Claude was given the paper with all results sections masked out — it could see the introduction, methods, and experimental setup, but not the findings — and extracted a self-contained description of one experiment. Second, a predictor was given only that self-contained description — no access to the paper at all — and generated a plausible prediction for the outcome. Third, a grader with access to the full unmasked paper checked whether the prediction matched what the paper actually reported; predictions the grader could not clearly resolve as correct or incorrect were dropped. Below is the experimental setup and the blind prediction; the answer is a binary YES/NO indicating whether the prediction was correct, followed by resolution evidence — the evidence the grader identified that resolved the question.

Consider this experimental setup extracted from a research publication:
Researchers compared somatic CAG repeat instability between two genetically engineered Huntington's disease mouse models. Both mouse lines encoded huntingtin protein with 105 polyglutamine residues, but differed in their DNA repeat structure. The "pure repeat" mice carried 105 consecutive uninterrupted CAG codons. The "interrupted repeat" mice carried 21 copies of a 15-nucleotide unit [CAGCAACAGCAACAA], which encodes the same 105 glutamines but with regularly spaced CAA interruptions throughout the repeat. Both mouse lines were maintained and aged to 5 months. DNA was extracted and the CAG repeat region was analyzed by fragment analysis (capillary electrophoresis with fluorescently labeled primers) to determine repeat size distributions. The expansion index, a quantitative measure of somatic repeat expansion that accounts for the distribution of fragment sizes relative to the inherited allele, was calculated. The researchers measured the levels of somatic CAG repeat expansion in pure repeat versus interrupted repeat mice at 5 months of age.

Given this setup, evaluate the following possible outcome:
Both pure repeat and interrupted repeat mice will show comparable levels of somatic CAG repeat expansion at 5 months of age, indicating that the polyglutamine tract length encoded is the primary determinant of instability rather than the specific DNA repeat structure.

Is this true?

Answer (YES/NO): NO